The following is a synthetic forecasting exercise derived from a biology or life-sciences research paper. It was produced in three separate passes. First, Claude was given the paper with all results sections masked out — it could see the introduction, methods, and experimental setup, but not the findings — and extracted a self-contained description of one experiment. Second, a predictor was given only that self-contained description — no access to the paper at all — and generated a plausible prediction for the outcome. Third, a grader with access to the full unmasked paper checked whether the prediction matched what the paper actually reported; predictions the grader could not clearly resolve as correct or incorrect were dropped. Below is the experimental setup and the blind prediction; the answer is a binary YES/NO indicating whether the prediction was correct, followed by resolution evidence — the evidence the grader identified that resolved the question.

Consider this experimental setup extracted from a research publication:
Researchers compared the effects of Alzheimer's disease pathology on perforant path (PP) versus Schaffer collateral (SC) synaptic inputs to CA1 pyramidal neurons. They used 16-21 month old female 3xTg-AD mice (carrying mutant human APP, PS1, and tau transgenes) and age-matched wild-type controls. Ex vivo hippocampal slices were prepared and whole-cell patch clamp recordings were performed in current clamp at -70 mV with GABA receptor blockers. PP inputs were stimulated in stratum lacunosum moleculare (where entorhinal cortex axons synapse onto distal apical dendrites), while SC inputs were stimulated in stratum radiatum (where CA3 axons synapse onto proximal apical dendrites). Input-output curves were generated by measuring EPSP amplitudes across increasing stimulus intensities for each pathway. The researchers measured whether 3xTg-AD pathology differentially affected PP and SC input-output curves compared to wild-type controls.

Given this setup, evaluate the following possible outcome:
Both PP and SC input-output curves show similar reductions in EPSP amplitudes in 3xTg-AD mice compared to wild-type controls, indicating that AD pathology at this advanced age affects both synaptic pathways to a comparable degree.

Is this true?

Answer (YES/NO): YES